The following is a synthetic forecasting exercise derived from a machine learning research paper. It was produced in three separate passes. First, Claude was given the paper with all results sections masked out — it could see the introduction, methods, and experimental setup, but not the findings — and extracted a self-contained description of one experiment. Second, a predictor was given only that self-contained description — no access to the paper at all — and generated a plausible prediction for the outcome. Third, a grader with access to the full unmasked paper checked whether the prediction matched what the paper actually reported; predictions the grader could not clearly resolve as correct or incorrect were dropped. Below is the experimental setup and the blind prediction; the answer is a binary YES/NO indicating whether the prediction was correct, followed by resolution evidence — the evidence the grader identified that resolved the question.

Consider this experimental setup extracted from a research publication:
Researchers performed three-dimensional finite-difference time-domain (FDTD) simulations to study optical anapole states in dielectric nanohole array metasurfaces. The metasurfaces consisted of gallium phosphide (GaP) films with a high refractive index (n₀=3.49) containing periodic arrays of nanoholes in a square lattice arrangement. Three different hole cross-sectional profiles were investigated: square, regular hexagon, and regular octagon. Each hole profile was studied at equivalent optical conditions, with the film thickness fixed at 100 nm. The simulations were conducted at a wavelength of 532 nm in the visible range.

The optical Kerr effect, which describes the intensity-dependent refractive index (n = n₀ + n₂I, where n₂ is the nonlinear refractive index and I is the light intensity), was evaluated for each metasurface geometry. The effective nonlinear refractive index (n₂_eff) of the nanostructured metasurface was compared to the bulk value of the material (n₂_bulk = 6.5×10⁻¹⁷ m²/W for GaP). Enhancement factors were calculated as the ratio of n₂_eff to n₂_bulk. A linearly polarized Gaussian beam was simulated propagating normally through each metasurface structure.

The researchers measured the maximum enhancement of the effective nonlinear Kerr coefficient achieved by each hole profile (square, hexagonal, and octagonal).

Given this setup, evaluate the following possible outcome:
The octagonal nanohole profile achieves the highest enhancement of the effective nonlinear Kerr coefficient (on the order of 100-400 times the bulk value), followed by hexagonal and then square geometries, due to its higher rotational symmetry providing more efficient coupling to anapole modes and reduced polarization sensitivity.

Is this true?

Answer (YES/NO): NO